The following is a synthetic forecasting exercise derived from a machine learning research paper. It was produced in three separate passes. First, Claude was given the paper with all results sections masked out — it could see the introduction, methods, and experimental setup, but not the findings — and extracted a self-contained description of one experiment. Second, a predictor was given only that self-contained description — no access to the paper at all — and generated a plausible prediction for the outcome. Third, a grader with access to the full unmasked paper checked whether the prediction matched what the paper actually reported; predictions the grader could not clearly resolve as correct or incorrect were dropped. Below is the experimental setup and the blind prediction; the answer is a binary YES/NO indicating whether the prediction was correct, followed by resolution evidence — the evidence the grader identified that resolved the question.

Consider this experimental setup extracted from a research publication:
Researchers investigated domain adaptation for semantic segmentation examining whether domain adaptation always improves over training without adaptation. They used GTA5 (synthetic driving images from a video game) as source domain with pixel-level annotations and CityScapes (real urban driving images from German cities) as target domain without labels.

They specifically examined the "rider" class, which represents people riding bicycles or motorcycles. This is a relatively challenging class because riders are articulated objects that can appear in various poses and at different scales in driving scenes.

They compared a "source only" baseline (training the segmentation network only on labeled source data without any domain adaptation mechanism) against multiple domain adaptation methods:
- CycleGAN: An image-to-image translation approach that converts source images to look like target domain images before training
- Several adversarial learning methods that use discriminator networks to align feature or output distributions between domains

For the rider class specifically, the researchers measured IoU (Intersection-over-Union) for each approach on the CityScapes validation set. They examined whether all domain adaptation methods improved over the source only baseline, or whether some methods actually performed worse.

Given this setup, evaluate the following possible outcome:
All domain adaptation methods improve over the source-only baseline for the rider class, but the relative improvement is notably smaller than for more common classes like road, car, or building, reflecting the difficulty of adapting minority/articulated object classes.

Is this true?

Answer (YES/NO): NO